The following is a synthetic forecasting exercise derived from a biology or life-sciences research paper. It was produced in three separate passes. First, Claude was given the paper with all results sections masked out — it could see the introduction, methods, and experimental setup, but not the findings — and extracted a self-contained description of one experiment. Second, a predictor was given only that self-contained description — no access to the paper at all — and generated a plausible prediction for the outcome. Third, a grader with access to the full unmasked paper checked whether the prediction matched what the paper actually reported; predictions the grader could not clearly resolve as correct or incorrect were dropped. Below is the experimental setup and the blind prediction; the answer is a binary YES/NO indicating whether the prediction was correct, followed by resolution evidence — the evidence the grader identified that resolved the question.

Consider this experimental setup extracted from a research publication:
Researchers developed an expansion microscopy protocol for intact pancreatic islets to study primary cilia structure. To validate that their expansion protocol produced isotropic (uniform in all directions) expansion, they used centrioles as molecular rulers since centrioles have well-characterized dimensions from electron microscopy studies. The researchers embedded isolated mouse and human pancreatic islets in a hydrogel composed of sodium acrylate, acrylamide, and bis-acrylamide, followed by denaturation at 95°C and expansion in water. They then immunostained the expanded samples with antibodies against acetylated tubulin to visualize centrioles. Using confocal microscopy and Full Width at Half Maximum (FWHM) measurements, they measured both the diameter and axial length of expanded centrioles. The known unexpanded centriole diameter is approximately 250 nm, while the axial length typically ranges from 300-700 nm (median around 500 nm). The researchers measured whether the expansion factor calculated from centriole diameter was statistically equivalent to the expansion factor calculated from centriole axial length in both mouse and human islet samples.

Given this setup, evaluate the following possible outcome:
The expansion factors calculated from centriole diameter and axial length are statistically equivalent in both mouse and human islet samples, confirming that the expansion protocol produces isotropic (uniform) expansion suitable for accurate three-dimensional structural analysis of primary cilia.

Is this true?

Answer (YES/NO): YES